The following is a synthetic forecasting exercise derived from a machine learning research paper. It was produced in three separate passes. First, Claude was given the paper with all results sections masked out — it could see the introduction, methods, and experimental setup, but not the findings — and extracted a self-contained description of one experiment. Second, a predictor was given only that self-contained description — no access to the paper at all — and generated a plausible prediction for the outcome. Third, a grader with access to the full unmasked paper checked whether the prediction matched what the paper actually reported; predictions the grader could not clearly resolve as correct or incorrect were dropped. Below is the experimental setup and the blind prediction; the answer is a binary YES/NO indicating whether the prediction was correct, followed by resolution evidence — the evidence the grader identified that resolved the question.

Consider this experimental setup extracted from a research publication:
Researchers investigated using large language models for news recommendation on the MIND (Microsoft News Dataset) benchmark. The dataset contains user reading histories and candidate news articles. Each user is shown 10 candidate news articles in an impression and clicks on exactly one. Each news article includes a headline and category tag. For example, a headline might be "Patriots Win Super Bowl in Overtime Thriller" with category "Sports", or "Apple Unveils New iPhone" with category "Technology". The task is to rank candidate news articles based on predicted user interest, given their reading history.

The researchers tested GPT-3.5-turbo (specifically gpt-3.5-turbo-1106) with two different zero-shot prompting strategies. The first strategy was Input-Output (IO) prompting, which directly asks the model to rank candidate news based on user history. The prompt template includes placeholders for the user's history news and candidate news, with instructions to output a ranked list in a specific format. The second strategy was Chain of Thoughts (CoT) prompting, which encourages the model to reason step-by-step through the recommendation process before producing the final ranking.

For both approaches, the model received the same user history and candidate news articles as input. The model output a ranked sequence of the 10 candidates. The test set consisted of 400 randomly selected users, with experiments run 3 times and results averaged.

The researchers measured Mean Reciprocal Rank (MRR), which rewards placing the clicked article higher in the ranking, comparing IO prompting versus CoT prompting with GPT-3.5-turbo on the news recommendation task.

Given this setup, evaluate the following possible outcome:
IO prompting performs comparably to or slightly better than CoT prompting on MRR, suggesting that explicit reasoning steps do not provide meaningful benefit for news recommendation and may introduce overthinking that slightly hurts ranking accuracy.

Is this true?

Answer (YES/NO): YES